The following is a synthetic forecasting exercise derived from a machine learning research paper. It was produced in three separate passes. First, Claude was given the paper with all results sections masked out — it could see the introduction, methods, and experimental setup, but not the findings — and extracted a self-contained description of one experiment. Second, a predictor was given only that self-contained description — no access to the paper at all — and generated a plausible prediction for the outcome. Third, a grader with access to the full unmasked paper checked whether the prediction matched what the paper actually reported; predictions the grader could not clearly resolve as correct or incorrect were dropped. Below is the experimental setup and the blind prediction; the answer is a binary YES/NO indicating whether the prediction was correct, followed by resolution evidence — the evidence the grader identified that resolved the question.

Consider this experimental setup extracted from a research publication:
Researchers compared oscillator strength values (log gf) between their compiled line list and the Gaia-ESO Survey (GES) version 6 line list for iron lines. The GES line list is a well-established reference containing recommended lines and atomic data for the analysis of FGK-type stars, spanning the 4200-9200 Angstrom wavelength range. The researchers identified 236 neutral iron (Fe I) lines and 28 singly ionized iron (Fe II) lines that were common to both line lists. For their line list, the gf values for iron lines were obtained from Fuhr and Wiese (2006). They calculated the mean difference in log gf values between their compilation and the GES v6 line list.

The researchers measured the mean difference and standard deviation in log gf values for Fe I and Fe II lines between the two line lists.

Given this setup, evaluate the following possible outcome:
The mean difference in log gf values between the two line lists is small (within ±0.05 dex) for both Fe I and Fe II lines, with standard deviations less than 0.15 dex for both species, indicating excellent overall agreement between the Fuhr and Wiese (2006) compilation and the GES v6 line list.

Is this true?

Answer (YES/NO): NO